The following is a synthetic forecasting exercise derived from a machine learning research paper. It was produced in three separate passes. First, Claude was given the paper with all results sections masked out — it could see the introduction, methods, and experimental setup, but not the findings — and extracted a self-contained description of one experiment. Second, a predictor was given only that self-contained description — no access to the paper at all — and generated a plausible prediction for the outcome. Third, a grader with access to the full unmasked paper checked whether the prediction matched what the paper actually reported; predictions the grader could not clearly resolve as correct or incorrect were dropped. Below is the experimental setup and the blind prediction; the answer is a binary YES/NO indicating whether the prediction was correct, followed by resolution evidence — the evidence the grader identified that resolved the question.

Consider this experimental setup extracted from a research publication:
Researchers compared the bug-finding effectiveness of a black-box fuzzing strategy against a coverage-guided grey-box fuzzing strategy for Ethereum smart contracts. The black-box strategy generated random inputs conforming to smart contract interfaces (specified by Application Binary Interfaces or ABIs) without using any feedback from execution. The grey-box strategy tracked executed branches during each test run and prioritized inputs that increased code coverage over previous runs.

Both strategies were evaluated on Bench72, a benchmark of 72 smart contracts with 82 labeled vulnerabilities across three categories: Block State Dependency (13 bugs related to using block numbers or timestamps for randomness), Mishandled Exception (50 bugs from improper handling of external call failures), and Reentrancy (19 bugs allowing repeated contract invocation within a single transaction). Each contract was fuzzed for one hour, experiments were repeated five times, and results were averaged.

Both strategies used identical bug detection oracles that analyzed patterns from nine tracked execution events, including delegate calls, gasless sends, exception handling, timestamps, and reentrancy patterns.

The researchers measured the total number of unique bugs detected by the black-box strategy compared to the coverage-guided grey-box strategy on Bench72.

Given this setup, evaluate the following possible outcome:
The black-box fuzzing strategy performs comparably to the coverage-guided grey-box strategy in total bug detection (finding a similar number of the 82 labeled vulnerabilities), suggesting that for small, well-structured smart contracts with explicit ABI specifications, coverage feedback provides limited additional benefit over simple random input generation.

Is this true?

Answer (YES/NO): NO